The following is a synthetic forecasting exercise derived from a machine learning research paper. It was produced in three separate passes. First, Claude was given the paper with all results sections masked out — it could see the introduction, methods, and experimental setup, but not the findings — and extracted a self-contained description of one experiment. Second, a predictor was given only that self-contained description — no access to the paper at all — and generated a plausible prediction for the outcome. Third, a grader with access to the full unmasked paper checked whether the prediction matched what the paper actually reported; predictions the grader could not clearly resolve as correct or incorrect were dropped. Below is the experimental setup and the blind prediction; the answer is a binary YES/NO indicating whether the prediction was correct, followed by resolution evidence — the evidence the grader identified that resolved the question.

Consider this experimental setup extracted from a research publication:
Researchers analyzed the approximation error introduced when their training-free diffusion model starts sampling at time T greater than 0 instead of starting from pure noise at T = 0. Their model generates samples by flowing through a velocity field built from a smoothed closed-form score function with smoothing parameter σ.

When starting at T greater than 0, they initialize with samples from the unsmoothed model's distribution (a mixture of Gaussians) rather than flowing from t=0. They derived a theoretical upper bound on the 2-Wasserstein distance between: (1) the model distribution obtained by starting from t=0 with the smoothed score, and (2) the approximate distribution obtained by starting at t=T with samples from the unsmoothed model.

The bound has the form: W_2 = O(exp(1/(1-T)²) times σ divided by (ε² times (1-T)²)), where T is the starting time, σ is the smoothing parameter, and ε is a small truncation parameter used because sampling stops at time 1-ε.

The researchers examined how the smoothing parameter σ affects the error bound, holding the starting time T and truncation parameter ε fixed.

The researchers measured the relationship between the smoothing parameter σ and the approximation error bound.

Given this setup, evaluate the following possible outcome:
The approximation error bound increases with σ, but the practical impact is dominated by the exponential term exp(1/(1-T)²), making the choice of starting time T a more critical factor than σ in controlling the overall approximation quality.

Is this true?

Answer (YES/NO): NO